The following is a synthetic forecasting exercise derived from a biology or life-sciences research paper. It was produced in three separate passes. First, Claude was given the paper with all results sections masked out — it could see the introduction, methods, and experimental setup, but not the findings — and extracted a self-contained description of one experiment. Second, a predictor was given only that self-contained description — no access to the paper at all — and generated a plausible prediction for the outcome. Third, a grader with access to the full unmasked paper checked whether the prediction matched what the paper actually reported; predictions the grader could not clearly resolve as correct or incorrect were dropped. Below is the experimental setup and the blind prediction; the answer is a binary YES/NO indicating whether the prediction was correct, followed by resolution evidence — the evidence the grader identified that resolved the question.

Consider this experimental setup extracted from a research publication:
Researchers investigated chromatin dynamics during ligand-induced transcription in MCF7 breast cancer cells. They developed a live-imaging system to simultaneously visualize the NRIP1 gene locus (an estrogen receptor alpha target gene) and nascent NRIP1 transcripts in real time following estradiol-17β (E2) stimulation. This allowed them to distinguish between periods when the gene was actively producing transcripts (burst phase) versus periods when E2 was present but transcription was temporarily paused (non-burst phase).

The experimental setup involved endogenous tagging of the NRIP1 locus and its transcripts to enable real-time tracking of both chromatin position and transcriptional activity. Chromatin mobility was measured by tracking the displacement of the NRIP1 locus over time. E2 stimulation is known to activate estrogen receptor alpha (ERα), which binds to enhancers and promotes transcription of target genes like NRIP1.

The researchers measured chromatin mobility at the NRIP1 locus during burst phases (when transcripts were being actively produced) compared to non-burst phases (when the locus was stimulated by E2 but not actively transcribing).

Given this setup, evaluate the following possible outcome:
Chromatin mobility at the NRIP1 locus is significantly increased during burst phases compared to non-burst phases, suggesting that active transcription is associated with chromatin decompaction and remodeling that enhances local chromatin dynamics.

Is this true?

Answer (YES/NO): NO